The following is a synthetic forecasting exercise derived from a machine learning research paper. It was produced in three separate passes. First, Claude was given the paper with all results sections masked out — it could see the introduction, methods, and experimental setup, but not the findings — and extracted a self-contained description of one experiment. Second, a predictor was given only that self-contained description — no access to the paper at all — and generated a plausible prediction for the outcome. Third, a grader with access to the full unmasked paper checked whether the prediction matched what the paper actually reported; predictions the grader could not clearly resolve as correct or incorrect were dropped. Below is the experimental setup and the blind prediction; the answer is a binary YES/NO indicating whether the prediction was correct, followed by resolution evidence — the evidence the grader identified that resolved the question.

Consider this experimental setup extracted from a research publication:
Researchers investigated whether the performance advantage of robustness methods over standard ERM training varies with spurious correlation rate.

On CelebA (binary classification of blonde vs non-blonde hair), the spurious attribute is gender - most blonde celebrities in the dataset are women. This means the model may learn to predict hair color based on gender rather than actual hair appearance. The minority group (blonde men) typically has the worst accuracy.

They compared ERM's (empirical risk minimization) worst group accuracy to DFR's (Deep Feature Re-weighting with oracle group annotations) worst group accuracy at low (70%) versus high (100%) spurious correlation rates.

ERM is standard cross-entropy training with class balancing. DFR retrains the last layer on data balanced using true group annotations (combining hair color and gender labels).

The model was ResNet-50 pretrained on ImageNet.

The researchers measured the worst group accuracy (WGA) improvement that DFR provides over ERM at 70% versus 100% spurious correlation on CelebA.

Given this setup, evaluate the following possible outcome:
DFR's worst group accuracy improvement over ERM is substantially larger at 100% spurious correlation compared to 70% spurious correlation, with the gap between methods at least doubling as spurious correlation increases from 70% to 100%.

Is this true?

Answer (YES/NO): YES